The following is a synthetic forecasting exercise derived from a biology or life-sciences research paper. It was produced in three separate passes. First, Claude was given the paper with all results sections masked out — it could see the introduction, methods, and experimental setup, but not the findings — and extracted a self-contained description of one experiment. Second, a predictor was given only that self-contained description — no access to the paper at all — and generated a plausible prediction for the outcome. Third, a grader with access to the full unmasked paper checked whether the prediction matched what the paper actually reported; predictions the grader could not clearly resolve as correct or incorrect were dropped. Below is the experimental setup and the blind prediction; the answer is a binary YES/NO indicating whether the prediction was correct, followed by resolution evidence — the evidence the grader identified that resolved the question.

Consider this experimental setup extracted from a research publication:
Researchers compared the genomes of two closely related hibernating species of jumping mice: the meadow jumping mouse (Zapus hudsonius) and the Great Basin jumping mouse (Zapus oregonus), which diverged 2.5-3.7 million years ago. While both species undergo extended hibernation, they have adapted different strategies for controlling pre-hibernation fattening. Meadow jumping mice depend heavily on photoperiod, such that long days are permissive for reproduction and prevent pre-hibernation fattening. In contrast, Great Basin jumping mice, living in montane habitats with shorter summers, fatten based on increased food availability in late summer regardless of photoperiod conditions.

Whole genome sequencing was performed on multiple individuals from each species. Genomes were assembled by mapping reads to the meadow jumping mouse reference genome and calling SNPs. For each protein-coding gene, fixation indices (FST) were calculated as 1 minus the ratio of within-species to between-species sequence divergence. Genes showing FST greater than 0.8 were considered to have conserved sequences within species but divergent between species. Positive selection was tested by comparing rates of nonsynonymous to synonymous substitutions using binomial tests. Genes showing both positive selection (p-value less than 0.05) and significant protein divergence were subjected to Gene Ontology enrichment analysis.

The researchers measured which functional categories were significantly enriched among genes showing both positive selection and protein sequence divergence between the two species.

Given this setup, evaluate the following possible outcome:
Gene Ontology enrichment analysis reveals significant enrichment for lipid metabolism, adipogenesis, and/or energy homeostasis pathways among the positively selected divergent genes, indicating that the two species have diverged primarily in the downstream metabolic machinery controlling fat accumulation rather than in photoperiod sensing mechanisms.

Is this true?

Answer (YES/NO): YES